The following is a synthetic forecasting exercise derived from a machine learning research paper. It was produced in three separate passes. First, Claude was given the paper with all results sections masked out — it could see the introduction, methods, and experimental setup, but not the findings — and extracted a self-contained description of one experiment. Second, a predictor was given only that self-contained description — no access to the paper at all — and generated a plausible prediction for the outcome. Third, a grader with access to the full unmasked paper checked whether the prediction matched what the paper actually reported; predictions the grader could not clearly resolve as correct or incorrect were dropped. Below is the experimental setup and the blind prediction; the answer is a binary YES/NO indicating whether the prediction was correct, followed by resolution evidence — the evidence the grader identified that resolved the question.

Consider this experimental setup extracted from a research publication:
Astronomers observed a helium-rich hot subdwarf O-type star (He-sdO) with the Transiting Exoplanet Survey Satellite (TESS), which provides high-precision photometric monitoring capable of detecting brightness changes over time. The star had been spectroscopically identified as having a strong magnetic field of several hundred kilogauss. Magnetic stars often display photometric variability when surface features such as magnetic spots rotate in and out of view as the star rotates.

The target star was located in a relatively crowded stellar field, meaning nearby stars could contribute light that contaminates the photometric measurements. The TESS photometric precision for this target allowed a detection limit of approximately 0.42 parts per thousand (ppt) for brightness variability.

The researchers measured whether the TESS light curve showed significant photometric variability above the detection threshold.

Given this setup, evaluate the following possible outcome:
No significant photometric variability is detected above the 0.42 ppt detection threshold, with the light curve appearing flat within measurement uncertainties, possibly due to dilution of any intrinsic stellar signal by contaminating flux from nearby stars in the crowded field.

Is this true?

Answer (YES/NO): YES